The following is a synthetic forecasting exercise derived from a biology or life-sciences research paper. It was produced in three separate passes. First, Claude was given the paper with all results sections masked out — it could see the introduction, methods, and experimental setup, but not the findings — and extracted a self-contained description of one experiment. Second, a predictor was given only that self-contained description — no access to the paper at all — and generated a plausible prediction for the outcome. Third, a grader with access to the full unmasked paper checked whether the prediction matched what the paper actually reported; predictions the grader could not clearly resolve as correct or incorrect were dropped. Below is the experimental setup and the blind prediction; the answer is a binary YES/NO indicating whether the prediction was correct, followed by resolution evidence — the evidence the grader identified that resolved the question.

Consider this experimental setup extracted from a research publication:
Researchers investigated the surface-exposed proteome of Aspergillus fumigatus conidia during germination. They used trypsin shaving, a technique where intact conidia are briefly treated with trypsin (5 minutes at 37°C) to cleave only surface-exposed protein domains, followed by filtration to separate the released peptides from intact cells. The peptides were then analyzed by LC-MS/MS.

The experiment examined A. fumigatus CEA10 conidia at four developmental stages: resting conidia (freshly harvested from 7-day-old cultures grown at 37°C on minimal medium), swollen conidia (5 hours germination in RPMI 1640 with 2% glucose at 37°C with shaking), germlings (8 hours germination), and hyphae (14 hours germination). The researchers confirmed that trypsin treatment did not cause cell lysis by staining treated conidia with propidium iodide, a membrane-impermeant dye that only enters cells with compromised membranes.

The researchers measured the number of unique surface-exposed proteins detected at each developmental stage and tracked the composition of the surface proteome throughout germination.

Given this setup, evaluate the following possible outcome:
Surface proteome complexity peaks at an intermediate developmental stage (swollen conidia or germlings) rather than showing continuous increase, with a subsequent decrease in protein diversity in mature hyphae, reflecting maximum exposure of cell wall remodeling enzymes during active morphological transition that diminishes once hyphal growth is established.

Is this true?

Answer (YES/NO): NO